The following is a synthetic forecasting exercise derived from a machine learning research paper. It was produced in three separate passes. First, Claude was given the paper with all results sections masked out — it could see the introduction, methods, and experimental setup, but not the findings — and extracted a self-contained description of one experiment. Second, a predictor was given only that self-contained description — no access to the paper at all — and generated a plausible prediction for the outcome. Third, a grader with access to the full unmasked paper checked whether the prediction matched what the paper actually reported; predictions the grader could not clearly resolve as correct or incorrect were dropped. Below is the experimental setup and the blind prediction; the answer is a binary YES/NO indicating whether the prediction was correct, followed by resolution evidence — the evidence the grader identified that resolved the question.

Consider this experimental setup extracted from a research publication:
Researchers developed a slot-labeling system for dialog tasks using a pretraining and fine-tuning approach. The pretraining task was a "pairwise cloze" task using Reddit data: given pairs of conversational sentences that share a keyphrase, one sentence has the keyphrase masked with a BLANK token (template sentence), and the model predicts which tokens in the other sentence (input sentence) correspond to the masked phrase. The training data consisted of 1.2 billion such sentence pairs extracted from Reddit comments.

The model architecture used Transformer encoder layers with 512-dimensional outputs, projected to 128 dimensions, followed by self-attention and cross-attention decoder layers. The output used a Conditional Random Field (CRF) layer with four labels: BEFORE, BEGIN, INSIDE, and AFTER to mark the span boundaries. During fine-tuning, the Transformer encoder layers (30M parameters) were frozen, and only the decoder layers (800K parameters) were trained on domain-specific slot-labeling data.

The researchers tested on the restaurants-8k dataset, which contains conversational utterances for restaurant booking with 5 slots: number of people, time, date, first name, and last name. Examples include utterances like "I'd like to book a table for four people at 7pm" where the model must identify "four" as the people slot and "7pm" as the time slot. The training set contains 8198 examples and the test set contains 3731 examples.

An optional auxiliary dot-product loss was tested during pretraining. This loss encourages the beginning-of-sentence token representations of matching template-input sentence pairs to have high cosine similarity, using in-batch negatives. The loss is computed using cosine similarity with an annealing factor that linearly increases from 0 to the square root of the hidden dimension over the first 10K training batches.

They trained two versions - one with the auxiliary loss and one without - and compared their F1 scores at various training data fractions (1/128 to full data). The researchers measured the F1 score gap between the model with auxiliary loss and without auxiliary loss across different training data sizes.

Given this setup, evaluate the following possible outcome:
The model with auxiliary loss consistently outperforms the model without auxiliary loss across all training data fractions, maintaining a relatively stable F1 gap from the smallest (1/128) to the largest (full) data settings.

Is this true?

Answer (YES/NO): NO